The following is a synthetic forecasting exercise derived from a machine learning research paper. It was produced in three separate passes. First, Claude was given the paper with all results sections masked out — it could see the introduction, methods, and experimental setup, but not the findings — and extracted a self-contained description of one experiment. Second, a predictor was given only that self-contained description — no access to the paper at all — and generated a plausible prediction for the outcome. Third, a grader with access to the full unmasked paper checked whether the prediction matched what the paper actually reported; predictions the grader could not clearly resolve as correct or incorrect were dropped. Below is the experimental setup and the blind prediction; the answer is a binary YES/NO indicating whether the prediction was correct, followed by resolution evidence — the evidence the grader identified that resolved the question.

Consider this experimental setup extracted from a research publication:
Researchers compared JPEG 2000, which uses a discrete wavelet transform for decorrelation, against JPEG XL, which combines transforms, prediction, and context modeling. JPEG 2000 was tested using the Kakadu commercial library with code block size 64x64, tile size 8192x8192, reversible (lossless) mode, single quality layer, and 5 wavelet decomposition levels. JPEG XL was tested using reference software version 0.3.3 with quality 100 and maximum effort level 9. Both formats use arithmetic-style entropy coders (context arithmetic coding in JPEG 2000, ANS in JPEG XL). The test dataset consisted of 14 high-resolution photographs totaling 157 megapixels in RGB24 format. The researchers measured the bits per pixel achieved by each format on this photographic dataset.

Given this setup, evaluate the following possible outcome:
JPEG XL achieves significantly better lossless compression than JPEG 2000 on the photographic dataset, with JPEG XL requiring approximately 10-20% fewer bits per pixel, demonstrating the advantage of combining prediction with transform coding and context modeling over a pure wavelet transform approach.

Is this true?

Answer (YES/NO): YES